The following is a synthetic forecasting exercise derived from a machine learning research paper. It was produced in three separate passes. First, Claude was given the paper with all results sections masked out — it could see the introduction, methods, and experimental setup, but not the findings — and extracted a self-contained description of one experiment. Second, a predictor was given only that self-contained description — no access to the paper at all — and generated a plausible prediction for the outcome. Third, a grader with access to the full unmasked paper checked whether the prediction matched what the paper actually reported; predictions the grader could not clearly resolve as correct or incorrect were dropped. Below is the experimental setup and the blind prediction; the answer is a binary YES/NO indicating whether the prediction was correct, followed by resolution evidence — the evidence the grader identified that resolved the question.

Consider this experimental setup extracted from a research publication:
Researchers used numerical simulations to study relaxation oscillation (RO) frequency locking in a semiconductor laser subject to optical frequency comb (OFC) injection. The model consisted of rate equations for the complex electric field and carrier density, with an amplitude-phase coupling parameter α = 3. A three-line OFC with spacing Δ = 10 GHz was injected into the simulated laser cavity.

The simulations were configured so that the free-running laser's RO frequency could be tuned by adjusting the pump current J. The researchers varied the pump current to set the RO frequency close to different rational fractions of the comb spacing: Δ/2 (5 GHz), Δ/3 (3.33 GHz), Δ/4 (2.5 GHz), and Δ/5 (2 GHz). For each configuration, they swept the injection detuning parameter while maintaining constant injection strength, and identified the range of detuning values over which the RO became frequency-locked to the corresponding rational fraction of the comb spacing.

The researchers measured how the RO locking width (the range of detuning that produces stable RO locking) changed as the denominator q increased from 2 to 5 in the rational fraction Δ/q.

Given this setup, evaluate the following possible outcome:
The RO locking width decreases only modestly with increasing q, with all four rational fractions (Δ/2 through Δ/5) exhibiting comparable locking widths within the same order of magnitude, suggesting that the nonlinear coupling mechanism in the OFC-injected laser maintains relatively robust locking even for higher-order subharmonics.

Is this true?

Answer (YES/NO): NO